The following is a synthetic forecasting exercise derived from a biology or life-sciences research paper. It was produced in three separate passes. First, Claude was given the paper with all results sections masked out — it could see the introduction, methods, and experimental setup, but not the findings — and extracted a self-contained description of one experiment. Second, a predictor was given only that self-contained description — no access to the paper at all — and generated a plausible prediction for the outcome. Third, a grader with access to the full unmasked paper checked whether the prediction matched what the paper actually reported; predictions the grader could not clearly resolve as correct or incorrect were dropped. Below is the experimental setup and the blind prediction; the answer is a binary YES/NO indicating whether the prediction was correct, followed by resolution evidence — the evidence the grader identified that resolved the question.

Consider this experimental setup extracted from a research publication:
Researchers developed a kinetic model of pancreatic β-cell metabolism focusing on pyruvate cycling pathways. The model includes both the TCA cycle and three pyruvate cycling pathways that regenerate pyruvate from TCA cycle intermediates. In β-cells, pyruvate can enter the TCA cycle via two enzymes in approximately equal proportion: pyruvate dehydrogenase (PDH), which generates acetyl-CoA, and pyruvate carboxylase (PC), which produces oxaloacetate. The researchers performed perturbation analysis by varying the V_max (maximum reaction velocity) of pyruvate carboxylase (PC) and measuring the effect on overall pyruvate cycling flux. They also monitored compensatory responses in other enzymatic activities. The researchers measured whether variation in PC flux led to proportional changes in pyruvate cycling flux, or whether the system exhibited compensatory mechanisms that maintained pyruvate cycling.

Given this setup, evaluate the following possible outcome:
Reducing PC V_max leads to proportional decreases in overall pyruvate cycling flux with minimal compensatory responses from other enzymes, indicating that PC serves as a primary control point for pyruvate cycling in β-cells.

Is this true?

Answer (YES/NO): NO